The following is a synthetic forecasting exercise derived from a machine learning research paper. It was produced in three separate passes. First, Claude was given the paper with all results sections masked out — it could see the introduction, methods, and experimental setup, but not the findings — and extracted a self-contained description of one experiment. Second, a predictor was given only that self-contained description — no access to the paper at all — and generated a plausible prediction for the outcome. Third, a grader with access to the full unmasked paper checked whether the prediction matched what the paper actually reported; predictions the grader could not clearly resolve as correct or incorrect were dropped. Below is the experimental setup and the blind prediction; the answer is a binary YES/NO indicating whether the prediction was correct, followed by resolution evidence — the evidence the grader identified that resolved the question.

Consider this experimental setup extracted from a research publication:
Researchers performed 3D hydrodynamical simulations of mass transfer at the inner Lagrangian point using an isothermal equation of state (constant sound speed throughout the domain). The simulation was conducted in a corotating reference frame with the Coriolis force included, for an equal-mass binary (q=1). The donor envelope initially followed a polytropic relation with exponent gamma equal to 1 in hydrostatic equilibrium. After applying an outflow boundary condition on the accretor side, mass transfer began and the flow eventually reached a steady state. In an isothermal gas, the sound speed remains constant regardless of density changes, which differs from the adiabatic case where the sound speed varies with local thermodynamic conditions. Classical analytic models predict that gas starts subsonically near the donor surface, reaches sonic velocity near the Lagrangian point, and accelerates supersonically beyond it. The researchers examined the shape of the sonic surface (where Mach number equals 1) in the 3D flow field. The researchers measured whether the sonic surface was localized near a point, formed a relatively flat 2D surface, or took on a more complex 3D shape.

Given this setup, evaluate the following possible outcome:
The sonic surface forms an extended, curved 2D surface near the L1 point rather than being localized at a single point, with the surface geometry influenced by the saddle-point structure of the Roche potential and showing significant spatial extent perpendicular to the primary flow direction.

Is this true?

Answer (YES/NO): YES